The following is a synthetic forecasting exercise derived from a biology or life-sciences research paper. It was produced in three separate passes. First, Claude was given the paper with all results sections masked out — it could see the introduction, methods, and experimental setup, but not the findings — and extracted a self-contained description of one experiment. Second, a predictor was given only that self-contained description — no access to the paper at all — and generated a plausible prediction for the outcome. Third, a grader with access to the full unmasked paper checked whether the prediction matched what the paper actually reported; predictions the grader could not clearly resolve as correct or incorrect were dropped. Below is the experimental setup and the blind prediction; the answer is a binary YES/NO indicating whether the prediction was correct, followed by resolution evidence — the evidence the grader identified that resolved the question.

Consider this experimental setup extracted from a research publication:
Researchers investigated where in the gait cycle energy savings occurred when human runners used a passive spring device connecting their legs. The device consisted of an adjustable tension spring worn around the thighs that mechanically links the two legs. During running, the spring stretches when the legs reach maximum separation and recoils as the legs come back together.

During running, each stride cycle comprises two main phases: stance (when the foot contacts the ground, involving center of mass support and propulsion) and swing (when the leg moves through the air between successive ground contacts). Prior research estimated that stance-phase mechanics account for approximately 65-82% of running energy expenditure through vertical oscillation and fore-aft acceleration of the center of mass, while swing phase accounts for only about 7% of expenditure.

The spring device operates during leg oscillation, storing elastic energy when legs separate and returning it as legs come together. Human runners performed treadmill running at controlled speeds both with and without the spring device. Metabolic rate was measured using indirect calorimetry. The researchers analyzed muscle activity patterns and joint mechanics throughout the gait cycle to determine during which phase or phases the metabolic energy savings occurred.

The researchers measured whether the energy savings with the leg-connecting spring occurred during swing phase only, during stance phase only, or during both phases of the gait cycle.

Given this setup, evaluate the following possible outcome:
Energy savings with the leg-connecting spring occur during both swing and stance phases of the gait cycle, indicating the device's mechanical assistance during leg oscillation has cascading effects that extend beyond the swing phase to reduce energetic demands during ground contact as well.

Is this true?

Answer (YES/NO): YES